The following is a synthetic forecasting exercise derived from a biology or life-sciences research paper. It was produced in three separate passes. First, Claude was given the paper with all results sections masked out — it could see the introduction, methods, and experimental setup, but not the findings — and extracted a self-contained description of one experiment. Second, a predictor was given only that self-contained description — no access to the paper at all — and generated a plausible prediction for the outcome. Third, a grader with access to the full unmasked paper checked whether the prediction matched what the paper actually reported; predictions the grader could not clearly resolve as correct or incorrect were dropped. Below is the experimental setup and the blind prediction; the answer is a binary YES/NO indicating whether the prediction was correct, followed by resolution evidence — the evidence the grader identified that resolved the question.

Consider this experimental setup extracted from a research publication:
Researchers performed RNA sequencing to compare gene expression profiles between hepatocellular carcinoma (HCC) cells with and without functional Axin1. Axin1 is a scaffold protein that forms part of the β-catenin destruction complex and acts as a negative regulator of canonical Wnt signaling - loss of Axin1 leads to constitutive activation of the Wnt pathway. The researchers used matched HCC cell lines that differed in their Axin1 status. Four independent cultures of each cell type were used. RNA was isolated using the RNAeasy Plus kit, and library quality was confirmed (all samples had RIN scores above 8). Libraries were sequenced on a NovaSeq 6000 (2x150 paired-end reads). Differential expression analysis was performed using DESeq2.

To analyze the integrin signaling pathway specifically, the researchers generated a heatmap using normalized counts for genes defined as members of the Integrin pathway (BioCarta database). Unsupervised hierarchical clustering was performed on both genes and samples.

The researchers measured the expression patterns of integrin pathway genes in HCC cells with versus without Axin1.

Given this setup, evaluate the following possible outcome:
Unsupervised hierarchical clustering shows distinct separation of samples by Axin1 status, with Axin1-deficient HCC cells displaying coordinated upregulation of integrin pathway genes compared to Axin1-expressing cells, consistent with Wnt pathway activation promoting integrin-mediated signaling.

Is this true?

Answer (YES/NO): NO